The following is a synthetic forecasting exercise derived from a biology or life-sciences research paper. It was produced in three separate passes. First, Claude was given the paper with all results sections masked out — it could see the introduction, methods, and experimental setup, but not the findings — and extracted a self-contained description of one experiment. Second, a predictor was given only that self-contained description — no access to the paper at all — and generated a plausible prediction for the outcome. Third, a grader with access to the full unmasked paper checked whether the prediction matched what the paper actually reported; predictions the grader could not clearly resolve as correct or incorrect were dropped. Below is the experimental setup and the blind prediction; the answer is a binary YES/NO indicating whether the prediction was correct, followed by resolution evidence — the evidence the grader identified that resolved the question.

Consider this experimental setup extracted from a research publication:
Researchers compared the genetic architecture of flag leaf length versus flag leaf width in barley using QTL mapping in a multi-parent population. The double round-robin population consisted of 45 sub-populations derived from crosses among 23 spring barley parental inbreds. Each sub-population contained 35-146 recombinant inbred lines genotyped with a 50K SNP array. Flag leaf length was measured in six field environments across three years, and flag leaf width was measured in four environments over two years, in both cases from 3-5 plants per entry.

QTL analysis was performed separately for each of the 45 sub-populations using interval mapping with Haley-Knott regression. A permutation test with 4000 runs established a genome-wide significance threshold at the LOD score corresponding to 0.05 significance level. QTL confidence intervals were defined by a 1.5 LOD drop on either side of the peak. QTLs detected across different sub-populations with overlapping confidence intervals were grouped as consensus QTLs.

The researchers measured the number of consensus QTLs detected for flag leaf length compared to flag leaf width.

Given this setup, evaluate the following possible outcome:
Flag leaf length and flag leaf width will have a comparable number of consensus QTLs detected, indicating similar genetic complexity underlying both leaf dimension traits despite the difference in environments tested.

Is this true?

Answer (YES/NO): NO